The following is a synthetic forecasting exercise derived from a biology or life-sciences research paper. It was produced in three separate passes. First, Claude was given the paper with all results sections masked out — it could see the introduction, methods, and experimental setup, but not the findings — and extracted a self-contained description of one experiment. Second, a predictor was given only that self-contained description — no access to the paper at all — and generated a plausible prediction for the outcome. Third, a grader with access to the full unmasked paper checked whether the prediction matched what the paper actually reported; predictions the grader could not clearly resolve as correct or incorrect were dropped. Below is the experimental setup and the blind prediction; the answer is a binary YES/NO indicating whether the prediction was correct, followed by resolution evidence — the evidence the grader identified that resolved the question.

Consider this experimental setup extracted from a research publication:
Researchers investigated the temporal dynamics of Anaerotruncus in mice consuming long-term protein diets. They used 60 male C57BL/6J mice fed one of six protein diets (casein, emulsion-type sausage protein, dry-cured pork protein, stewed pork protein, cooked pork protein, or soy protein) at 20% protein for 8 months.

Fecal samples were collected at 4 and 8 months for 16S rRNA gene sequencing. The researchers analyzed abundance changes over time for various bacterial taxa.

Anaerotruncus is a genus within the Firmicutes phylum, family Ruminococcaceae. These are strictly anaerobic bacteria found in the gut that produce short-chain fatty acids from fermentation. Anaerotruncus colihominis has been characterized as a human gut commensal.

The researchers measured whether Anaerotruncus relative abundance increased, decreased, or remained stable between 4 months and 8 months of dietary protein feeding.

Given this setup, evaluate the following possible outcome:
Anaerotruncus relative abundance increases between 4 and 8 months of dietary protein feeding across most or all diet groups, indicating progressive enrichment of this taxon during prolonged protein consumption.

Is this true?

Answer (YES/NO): NO